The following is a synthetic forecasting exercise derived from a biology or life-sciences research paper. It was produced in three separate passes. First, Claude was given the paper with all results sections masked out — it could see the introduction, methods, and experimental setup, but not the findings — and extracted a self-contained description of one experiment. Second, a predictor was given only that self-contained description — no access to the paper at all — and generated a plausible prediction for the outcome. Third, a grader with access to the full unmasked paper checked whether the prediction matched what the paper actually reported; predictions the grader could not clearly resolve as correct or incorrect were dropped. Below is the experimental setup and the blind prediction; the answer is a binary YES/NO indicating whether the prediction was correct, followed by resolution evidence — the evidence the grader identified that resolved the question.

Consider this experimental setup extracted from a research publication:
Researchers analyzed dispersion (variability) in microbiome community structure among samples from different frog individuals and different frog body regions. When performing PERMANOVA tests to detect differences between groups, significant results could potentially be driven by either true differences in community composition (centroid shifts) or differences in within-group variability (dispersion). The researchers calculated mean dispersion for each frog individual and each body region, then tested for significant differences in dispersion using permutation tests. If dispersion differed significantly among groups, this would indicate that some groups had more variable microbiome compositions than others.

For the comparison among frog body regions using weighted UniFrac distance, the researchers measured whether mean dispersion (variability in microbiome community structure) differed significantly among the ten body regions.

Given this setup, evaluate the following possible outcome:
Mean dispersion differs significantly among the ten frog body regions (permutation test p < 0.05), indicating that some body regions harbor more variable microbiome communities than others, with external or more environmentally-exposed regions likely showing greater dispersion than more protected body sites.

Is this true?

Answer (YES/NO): NO